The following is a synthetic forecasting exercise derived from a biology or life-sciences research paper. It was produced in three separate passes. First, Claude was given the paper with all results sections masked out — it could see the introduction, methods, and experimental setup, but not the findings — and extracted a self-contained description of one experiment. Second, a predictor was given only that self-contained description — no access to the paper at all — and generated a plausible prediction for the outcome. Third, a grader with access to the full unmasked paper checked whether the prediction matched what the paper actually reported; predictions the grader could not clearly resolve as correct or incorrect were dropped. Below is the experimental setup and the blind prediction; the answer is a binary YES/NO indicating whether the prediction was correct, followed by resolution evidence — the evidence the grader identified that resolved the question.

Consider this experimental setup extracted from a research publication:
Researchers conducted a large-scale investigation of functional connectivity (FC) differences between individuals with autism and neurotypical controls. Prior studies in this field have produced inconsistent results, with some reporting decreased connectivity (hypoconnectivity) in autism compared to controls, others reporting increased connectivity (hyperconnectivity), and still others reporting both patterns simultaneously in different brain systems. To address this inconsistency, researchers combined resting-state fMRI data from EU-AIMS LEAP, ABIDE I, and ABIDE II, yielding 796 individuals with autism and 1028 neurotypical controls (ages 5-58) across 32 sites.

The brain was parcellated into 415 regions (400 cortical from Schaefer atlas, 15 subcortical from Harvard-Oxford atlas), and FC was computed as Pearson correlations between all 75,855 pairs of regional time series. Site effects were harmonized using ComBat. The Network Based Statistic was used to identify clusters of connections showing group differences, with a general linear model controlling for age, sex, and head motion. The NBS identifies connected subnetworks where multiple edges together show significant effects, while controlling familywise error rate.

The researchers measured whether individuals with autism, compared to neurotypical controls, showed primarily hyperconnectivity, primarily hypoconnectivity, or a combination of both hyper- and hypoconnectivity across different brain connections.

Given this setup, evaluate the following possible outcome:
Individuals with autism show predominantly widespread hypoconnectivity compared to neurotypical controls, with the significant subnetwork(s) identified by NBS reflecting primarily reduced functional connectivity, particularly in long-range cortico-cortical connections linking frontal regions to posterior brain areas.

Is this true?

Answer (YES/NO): NO